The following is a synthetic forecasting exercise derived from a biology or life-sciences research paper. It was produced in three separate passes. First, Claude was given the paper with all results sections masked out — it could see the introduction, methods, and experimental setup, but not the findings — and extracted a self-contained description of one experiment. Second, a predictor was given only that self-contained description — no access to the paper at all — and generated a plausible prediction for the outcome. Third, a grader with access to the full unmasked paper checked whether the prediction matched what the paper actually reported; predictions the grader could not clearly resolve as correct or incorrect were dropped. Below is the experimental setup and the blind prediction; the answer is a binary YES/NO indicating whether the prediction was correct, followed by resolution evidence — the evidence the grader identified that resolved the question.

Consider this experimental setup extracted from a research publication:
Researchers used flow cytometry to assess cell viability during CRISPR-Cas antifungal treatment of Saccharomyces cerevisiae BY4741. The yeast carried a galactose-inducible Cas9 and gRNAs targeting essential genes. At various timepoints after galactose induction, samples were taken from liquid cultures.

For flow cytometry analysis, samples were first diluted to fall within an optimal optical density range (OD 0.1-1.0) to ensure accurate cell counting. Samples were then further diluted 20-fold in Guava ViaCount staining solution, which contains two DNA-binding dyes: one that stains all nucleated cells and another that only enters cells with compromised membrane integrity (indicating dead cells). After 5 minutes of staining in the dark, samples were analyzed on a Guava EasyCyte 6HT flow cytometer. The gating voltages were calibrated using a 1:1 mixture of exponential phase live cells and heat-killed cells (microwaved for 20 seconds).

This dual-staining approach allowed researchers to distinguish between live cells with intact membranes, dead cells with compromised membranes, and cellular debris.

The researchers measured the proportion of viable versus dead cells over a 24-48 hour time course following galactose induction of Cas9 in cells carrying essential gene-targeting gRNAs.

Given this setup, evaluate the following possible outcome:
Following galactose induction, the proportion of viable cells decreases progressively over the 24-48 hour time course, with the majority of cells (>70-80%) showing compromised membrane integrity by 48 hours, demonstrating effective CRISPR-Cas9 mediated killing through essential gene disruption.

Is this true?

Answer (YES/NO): NO